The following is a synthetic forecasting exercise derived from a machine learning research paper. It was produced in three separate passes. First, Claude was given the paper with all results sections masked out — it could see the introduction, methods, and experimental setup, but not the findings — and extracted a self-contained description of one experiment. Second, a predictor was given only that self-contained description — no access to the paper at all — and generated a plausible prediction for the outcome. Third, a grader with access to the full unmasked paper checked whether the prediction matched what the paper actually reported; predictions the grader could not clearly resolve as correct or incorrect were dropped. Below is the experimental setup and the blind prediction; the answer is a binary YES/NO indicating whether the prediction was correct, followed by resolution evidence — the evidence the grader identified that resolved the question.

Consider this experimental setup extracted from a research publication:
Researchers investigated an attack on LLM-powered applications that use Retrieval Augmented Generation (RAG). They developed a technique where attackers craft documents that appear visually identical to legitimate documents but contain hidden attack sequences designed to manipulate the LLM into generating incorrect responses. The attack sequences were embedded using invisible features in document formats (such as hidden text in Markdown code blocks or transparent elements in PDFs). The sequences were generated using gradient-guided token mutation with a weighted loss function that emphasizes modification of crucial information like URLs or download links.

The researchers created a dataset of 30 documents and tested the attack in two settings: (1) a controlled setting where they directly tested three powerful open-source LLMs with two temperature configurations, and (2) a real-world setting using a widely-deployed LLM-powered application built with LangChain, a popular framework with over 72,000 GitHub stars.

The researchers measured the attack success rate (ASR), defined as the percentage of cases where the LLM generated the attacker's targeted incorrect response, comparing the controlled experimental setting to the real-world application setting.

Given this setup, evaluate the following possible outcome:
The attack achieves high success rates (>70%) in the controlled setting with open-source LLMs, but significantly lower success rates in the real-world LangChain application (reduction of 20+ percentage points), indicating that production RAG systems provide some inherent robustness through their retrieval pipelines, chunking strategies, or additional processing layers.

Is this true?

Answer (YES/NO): YES